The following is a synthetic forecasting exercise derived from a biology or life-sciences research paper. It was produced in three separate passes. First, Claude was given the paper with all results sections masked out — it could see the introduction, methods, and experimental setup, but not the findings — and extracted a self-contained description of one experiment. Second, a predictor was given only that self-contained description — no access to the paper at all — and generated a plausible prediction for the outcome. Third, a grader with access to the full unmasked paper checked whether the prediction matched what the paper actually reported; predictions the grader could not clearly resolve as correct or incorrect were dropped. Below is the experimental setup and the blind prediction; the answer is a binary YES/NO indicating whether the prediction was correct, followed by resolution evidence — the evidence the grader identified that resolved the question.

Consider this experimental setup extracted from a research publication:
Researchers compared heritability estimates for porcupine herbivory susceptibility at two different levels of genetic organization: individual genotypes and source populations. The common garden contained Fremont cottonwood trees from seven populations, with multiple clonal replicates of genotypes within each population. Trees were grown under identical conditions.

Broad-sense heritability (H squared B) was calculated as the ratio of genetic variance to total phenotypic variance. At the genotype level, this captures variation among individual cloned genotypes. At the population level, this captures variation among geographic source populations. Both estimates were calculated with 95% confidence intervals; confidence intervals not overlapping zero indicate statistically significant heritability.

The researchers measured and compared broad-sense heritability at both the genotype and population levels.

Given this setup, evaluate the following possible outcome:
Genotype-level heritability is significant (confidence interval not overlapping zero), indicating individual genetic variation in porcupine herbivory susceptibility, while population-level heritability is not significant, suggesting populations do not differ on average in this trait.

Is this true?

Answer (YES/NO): NO